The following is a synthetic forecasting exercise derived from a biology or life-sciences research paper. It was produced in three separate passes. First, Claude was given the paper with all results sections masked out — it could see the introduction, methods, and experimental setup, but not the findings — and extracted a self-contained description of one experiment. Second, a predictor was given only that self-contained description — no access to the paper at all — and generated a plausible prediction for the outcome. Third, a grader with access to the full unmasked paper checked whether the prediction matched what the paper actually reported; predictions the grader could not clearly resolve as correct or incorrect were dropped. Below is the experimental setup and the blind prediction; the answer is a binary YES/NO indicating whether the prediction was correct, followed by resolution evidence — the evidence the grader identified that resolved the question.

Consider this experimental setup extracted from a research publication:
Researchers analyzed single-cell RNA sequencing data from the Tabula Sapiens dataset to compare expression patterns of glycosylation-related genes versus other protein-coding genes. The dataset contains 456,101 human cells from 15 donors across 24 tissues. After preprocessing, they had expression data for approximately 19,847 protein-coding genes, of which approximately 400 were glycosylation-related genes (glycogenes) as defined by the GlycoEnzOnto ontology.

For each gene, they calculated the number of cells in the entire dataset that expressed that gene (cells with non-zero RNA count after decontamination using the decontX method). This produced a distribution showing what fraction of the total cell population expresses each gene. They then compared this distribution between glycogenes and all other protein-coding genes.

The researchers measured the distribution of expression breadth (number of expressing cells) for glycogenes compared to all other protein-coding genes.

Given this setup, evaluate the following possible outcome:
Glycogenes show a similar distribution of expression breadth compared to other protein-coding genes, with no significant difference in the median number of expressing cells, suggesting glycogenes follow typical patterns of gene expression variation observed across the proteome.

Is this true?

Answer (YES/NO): NO